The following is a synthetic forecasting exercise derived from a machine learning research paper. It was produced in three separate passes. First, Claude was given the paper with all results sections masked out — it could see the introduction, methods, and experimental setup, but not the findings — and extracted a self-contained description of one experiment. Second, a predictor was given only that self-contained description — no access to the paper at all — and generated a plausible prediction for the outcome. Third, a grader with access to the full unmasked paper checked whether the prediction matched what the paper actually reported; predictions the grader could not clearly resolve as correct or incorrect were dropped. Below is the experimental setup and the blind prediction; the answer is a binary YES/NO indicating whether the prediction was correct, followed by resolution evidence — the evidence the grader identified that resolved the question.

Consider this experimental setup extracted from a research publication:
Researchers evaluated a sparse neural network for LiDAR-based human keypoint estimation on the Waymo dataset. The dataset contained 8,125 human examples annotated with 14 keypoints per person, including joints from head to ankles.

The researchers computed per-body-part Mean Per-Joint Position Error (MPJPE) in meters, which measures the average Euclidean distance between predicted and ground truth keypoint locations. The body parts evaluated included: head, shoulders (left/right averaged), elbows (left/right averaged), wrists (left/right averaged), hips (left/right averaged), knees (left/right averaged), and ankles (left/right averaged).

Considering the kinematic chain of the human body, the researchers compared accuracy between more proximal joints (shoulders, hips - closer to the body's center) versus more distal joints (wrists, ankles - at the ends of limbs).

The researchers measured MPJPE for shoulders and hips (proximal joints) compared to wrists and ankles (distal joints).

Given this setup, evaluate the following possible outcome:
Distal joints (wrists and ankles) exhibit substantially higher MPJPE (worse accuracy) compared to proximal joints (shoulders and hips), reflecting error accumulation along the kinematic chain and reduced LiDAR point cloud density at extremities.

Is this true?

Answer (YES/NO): YES